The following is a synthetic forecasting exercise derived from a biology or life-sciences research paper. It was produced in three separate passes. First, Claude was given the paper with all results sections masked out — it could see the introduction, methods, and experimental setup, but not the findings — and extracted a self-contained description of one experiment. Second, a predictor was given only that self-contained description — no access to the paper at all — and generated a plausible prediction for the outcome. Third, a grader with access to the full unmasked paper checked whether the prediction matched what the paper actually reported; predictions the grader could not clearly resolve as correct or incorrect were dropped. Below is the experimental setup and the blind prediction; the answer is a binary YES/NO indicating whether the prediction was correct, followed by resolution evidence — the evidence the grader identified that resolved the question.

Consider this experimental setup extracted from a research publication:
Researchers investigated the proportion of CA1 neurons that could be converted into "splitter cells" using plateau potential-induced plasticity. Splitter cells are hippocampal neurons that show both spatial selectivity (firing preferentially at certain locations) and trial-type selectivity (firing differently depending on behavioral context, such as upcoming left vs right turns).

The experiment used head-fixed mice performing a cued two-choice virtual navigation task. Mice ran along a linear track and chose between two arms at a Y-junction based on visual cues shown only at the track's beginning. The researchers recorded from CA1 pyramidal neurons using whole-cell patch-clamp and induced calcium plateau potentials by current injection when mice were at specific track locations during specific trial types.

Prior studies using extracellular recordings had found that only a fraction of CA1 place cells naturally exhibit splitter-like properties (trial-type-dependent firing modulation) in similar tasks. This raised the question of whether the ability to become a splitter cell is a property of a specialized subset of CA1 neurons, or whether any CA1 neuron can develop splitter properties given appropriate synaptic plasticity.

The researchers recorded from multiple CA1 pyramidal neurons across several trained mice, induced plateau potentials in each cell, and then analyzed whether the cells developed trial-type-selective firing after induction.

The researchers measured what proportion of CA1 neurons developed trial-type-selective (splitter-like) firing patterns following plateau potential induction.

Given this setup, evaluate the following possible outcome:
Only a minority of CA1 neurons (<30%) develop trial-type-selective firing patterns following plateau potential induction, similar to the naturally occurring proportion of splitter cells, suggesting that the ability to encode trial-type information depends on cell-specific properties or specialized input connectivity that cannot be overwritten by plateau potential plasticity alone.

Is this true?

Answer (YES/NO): NO